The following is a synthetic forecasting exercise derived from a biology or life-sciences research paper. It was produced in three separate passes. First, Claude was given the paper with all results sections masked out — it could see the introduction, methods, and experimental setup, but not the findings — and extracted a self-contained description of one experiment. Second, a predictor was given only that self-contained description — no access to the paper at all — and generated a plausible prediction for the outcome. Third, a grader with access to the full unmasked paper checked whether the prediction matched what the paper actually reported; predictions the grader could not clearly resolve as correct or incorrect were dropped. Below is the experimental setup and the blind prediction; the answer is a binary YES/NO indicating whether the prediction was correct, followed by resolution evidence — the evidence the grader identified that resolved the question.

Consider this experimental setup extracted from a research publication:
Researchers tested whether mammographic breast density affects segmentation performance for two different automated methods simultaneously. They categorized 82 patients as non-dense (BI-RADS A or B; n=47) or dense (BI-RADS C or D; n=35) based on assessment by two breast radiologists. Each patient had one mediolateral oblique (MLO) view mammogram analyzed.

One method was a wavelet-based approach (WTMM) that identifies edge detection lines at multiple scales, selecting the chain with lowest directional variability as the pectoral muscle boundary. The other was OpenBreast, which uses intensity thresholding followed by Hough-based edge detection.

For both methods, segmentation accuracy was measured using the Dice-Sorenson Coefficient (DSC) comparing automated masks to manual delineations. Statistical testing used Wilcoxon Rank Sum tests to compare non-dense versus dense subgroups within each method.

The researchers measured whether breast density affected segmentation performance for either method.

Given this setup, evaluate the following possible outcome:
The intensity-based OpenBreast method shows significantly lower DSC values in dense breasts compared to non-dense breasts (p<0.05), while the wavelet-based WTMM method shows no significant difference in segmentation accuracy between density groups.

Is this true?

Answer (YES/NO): NO